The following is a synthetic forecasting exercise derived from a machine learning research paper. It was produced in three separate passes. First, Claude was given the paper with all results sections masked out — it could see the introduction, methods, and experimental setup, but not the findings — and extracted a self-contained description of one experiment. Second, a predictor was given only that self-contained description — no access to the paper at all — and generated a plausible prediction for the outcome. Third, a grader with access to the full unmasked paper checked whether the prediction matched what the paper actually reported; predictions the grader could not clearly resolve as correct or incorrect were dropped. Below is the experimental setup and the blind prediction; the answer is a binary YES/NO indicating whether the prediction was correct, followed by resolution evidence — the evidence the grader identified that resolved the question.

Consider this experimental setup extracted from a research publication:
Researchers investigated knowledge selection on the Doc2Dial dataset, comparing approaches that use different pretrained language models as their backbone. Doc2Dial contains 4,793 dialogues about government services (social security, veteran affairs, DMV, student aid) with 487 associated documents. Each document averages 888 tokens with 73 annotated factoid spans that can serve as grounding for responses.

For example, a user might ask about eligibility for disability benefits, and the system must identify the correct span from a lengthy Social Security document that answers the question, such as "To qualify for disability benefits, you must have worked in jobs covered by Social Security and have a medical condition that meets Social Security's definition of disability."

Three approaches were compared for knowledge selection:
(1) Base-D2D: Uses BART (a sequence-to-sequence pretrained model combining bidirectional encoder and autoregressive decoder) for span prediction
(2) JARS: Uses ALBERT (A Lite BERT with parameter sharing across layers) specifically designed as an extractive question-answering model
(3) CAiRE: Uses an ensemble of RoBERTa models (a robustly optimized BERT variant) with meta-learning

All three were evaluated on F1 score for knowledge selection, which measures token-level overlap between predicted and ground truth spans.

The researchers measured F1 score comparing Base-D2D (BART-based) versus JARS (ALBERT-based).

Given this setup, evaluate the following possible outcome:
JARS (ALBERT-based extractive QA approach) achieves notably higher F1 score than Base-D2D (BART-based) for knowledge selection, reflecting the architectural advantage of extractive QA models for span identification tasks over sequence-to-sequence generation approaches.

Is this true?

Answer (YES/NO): YES